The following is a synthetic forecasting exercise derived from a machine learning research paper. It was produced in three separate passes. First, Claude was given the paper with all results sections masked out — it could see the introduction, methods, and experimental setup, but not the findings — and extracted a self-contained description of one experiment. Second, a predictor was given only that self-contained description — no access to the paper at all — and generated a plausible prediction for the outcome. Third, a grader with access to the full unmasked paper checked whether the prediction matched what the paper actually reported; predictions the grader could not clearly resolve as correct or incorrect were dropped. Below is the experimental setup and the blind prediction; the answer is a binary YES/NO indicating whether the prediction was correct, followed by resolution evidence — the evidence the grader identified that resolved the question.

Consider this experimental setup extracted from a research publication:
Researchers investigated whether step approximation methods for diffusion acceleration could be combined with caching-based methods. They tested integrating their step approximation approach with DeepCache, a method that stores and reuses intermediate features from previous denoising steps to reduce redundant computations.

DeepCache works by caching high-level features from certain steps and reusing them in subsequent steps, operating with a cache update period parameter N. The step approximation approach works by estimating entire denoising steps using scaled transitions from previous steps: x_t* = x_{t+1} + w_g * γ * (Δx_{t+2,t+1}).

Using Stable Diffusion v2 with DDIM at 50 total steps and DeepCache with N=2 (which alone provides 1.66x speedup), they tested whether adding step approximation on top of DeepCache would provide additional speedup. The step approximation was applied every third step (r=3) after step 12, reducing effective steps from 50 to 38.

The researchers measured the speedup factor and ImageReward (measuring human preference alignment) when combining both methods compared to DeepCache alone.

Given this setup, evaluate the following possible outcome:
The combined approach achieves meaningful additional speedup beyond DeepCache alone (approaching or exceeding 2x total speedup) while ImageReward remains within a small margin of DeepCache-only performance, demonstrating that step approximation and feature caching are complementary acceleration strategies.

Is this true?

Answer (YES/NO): YES